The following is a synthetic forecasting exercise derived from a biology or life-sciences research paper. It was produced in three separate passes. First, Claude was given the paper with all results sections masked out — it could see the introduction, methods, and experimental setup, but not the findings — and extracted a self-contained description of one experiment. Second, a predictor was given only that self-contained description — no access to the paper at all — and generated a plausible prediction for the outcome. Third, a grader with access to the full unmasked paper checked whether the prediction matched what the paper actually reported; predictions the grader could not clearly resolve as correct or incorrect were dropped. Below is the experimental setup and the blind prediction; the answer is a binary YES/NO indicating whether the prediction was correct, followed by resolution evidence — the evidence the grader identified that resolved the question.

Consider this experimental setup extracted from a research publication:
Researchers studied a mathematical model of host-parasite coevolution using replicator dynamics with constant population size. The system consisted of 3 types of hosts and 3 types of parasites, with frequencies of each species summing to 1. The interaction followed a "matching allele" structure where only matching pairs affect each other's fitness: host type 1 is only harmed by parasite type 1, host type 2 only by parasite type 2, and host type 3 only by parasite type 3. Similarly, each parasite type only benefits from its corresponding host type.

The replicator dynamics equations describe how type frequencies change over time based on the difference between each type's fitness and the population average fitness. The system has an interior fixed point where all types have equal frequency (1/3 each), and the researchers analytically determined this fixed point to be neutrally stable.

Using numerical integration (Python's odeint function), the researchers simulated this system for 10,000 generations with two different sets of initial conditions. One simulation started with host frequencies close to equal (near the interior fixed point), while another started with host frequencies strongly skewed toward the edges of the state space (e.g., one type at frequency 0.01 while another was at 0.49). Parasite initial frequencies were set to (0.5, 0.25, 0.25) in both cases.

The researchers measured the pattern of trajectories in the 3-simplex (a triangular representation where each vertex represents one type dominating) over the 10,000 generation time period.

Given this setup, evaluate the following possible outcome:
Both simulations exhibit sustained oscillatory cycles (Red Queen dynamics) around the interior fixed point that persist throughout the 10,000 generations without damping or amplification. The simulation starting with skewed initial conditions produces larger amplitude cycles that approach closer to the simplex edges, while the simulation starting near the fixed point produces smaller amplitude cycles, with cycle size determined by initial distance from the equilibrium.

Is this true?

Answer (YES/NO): NO